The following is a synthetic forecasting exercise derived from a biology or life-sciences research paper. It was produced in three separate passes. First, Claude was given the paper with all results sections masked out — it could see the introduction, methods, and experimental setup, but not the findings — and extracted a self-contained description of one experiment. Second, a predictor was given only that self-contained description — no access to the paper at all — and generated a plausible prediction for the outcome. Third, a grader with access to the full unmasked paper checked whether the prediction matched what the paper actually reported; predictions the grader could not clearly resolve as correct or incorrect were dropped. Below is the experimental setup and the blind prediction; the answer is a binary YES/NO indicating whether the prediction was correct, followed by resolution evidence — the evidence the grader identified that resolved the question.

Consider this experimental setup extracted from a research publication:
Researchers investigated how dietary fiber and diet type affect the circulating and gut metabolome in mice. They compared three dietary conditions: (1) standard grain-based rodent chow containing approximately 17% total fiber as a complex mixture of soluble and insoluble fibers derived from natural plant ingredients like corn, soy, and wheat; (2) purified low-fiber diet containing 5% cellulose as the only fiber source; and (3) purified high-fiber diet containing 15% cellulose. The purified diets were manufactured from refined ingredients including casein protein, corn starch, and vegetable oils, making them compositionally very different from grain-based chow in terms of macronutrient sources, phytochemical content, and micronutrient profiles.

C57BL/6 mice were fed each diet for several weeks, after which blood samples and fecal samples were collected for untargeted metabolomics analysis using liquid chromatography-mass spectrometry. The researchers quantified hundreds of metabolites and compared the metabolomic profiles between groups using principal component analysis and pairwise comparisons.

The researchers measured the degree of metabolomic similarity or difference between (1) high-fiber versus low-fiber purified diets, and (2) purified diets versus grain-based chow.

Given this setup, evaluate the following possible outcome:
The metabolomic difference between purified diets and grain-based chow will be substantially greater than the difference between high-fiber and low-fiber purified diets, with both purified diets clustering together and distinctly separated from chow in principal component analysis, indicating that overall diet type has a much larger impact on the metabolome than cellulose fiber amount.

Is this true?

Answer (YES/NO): YES